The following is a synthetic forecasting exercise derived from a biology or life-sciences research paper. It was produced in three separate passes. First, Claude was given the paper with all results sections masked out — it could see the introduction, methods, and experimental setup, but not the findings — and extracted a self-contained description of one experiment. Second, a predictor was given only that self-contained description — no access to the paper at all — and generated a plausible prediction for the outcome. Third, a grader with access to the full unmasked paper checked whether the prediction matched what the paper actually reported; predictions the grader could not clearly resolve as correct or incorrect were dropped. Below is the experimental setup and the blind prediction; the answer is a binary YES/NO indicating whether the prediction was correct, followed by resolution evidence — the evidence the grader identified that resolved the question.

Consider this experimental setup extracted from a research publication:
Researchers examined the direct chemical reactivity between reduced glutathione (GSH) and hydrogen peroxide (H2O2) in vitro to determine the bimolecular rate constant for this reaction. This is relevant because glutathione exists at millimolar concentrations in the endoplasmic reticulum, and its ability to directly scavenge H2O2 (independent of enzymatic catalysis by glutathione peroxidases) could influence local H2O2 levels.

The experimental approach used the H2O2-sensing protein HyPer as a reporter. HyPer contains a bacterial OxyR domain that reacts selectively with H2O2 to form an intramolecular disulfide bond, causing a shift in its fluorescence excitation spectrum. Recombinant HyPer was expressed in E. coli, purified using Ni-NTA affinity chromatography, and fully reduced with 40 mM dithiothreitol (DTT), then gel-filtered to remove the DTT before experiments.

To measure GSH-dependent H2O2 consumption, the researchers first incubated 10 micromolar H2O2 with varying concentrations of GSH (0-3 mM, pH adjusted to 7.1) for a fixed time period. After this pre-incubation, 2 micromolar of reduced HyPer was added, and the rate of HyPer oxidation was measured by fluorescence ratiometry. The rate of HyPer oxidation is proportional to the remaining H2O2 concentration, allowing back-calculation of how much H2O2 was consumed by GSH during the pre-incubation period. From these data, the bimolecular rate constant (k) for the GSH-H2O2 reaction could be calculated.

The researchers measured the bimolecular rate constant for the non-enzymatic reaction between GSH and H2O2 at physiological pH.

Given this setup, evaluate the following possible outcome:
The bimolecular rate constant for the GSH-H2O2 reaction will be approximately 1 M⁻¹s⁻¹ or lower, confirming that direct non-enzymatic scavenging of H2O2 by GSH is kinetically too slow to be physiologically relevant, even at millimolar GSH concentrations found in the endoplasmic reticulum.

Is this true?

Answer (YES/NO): NO